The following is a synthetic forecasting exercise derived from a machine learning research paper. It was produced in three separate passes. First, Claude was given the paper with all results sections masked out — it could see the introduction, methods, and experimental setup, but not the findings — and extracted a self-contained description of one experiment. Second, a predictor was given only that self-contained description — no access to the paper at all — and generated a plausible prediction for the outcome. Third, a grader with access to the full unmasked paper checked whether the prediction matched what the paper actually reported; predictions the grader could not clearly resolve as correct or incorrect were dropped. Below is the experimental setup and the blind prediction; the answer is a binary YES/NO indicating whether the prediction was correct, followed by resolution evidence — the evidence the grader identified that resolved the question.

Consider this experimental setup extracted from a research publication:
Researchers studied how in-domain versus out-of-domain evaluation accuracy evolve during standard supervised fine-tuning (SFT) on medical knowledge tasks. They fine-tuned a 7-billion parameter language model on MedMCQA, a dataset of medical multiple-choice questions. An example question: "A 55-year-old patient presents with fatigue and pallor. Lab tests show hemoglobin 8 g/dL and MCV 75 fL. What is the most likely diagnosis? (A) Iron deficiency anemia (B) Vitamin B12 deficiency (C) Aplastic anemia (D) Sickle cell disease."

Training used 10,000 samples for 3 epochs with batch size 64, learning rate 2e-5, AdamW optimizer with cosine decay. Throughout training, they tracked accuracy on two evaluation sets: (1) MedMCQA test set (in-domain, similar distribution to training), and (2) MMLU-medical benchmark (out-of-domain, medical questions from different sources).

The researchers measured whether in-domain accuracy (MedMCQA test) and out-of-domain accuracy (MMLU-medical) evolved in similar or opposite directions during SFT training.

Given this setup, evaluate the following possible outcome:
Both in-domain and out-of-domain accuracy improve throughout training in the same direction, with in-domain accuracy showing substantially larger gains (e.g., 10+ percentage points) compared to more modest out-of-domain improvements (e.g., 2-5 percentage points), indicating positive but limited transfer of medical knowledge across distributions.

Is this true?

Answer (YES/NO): NO